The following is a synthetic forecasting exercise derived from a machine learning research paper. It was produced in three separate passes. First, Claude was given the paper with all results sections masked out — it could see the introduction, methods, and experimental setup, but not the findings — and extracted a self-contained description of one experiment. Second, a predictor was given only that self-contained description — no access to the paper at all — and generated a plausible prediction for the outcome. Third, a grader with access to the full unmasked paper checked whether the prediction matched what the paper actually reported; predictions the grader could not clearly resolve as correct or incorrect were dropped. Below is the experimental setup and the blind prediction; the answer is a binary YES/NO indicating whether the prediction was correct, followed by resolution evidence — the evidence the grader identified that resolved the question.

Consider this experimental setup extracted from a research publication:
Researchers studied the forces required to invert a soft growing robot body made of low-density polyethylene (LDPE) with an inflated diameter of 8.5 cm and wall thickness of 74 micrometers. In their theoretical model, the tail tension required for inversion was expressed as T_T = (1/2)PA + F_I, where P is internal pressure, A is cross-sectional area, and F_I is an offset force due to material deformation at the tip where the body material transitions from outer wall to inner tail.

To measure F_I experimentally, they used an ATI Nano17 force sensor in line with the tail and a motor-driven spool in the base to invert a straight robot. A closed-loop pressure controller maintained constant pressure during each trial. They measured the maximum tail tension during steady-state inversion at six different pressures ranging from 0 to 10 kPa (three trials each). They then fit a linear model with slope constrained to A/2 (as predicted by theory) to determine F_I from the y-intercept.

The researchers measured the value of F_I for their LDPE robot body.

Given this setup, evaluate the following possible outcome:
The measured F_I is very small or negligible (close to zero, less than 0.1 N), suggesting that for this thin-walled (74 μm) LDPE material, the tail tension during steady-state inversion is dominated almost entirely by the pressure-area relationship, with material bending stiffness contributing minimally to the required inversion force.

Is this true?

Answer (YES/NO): NO